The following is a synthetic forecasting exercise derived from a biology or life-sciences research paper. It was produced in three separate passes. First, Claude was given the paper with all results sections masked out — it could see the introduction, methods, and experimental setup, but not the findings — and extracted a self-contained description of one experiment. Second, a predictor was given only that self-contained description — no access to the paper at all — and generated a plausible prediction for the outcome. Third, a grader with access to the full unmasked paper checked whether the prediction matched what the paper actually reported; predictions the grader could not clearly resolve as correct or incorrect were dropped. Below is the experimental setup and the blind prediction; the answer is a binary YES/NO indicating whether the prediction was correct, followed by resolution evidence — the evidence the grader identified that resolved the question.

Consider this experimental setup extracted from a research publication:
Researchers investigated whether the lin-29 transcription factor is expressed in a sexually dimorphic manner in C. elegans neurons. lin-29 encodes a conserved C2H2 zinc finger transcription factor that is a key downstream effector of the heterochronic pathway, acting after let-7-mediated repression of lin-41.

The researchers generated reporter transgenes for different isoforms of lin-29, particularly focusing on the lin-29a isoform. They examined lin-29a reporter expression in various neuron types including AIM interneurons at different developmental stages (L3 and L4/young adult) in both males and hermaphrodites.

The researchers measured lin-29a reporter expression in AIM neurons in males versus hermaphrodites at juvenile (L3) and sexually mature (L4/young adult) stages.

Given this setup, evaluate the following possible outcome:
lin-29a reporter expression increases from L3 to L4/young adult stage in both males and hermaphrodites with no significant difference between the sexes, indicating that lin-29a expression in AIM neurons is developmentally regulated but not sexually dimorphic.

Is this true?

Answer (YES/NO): NO